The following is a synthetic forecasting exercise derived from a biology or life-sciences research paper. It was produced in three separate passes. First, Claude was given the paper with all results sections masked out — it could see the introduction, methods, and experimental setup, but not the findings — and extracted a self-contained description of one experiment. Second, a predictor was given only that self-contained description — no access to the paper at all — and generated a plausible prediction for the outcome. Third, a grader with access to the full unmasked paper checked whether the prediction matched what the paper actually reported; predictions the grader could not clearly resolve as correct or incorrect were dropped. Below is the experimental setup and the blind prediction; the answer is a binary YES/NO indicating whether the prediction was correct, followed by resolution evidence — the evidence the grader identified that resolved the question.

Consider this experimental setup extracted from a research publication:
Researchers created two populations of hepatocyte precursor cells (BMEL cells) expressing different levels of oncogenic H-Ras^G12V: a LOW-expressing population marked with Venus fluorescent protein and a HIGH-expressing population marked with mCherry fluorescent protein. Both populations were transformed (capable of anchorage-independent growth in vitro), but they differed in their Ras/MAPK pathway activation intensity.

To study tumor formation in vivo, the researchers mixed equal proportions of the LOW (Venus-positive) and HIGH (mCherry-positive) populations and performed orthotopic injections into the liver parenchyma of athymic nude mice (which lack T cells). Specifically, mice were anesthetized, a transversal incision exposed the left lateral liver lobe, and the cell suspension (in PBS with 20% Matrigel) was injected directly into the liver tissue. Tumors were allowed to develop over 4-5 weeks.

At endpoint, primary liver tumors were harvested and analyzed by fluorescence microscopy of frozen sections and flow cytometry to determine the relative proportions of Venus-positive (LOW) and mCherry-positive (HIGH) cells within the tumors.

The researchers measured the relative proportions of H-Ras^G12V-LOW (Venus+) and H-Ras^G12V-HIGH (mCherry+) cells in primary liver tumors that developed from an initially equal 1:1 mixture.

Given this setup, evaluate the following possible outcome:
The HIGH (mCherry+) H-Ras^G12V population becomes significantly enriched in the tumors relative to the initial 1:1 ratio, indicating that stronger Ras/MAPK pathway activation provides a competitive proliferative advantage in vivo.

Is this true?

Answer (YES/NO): YES